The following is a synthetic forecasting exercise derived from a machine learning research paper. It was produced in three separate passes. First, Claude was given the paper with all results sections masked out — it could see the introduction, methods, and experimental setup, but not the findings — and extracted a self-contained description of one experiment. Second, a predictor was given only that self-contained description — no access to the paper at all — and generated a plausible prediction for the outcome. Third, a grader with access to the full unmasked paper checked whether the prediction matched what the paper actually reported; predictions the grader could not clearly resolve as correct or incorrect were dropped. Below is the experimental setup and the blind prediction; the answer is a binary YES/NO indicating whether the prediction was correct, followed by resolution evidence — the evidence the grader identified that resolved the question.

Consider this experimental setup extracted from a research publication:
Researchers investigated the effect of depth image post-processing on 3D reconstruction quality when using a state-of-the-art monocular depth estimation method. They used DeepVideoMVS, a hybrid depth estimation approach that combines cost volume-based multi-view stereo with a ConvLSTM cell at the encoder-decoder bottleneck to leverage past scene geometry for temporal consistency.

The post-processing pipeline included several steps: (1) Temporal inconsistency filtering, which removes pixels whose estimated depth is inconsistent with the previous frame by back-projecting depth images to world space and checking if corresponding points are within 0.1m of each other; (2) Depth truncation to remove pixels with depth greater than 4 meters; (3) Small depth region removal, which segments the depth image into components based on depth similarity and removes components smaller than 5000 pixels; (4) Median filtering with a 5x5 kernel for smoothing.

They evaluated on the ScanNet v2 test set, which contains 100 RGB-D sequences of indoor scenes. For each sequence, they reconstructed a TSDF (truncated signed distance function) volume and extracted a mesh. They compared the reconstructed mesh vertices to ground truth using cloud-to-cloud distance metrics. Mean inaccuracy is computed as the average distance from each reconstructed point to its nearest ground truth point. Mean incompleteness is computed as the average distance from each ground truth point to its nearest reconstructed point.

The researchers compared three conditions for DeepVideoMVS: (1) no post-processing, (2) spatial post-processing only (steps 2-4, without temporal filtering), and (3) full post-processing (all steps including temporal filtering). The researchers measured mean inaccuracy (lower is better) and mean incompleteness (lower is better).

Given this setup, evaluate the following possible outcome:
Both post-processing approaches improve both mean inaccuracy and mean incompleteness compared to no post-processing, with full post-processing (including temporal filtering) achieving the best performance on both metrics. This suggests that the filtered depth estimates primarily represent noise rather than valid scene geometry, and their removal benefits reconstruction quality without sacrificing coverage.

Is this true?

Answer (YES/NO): NO